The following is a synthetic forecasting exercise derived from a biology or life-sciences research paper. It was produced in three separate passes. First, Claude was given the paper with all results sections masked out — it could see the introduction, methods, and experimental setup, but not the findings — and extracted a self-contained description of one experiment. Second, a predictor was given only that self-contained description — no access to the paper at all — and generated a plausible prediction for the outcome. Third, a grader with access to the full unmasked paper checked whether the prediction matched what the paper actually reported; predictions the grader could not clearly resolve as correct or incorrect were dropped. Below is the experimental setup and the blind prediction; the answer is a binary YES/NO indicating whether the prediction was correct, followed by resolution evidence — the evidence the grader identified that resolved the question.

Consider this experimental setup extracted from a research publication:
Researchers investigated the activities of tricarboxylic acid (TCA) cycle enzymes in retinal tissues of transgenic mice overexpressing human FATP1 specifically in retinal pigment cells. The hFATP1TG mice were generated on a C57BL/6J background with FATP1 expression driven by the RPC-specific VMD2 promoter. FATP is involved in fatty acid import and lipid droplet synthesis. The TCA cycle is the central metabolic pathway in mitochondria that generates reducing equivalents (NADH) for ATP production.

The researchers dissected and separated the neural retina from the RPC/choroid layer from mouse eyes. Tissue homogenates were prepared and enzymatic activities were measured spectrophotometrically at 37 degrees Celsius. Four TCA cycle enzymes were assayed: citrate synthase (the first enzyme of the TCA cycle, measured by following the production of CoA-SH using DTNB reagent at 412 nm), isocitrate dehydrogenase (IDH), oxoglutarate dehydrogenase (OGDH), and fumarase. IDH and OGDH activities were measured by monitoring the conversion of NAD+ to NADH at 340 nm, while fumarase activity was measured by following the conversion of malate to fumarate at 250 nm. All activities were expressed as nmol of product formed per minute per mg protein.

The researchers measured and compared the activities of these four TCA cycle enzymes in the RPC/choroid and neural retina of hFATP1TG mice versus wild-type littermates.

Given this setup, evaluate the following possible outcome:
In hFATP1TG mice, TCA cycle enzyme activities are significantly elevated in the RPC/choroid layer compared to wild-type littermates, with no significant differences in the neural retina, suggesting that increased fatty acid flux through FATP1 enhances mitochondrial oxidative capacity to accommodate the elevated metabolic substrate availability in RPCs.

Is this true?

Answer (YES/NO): NO